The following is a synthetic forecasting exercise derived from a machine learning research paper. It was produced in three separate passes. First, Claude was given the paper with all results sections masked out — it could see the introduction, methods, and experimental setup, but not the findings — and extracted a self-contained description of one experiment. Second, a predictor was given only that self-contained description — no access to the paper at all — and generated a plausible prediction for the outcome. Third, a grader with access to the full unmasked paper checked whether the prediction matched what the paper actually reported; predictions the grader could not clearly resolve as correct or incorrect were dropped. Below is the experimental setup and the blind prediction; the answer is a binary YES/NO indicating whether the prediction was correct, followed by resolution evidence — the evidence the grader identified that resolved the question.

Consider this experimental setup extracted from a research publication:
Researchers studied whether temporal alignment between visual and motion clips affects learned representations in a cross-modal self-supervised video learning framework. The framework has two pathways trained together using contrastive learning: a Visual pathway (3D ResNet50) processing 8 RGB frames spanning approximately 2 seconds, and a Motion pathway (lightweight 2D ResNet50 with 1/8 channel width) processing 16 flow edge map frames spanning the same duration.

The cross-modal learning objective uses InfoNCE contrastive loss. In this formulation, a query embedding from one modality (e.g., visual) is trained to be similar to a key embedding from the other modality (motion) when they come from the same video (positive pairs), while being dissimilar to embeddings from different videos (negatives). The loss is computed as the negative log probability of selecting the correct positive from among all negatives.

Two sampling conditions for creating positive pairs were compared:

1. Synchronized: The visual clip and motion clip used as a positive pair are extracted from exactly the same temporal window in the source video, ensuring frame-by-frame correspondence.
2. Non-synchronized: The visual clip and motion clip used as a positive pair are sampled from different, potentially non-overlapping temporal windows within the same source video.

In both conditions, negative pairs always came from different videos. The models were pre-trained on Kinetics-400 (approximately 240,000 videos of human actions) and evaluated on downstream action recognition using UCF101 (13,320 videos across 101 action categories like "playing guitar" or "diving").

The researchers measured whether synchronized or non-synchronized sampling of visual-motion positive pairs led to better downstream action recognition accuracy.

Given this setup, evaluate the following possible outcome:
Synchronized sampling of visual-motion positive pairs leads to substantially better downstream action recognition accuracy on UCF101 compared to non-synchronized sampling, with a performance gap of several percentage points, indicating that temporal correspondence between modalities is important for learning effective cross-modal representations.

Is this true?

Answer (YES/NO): NO